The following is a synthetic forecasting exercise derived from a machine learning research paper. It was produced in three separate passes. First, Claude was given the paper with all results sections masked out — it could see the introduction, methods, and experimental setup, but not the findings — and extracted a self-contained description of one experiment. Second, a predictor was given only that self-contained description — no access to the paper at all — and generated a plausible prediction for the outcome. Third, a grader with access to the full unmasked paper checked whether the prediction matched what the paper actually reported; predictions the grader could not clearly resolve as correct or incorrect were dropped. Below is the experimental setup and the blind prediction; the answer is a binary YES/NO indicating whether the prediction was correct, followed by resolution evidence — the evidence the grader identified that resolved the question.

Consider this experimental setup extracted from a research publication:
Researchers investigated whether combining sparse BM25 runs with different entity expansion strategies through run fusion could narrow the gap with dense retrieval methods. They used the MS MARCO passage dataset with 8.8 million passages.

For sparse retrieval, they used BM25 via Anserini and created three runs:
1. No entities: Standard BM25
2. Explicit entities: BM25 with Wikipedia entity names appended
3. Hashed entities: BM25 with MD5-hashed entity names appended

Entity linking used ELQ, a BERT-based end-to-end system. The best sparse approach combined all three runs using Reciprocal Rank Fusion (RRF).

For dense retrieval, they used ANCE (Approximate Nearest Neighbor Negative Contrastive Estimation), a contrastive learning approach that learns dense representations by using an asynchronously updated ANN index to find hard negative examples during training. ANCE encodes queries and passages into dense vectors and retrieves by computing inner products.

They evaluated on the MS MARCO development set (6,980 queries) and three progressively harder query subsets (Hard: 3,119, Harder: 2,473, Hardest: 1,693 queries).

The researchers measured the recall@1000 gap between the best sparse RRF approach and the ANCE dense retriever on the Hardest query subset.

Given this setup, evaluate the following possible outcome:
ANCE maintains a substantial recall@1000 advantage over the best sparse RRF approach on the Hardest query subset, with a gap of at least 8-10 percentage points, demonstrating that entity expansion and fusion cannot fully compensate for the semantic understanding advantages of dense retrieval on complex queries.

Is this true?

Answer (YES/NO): YES